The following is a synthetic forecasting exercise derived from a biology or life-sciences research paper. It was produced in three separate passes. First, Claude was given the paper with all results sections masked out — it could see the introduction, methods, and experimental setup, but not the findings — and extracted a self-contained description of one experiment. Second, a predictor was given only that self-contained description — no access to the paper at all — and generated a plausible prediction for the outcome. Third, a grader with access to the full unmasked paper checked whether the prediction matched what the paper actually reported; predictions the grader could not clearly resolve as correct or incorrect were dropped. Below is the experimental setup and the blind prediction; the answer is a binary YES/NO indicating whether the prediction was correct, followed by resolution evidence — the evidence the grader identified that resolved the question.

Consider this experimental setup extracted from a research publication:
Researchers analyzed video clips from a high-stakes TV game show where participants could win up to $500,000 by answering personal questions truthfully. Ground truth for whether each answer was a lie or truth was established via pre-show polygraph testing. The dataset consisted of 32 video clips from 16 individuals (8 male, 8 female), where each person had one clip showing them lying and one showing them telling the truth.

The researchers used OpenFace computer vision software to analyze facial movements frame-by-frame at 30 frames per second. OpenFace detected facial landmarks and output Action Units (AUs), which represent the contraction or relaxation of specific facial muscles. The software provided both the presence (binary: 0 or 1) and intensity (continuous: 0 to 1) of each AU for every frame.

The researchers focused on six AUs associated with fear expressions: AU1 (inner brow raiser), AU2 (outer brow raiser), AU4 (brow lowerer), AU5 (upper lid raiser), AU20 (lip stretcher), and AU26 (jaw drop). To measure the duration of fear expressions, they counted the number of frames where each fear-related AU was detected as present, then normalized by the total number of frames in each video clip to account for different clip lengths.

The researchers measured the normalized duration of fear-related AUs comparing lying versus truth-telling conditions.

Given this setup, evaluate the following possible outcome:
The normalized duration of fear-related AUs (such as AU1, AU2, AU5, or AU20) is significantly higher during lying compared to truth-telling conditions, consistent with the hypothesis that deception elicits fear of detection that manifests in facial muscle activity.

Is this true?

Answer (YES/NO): NO